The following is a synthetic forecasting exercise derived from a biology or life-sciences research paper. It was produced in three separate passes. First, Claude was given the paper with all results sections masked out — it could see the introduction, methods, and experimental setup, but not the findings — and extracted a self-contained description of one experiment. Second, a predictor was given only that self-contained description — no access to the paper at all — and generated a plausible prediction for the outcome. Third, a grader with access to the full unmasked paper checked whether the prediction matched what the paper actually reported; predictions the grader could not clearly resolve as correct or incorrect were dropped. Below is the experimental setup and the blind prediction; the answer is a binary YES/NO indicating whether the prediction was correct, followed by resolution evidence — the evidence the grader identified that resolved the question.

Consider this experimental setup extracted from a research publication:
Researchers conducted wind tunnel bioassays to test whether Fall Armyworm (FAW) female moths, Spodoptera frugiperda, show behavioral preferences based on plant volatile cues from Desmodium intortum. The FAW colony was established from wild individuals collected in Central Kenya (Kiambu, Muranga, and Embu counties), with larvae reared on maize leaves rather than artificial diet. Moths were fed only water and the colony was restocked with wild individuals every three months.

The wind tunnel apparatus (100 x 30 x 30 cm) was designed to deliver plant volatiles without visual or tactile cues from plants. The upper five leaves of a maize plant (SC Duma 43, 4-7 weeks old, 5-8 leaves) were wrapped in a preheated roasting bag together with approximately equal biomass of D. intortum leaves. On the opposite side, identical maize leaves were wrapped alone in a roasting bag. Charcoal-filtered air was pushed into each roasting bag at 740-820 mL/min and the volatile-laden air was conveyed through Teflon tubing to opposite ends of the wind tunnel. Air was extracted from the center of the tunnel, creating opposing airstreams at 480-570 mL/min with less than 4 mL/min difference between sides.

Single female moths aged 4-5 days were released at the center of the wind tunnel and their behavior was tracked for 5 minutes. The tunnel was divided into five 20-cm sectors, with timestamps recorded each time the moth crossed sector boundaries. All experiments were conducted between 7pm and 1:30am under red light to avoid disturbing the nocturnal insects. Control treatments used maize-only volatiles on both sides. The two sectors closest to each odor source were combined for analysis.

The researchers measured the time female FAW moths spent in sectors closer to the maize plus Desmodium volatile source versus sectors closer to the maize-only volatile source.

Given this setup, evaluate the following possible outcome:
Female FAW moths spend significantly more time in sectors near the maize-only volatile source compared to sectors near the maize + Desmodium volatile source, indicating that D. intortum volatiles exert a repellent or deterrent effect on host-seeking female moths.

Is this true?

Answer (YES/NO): NO